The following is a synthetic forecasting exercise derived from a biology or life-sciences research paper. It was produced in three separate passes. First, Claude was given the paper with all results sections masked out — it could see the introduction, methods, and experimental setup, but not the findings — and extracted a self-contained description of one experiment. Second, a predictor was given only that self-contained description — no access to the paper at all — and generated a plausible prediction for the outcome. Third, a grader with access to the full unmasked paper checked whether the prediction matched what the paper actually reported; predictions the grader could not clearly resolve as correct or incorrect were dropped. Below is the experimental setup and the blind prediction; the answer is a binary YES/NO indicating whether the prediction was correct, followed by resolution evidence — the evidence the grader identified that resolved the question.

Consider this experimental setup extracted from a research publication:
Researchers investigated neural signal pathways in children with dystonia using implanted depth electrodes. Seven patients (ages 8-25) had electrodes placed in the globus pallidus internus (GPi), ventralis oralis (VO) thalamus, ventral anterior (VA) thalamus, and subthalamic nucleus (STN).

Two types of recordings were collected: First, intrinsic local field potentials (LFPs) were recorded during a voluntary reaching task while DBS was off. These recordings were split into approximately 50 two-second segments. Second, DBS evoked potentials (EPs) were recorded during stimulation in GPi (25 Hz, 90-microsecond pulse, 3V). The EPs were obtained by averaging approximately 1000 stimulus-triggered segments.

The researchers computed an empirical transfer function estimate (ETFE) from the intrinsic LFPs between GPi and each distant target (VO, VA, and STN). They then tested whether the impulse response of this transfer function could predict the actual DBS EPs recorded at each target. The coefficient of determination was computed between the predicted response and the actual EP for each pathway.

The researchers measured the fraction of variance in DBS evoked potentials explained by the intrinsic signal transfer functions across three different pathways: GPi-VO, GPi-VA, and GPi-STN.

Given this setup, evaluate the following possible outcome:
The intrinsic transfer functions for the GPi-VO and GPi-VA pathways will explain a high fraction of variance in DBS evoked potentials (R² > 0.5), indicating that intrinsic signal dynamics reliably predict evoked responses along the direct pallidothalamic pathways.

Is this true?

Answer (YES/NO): NO